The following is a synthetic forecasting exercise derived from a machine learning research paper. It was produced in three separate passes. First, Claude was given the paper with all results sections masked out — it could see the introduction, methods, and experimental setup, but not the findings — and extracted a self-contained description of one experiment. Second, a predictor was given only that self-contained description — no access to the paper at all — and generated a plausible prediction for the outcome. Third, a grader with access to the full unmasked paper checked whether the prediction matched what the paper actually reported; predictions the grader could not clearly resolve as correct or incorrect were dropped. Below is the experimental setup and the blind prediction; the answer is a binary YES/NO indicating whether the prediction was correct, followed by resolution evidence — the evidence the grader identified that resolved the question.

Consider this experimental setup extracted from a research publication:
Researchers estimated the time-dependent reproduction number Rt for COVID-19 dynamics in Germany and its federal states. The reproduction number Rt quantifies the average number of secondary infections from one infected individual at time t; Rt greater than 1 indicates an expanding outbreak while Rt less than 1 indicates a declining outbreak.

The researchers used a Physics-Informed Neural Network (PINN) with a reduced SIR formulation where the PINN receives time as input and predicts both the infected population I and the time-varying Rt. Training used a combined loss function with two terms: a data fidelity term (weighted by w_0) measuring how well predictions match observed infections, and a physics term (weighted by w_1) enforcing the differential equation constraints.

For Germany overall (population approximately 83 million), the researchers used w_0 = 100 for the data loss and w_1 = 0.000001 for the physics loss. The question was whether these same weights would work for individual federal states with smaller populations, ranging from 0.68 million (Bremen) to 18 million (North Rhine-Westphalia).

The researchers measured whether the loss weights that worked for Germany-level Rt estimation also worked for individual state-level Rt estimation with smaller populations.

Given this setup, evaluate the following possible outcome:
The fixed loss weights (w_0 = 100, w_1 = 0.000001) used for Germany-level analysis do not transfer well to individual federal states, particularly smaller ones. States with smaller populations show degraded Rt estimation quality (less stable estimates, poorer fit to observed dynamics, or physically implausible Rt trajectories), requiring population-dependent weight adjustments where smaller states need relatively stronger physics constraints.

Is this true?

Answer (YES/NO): NO